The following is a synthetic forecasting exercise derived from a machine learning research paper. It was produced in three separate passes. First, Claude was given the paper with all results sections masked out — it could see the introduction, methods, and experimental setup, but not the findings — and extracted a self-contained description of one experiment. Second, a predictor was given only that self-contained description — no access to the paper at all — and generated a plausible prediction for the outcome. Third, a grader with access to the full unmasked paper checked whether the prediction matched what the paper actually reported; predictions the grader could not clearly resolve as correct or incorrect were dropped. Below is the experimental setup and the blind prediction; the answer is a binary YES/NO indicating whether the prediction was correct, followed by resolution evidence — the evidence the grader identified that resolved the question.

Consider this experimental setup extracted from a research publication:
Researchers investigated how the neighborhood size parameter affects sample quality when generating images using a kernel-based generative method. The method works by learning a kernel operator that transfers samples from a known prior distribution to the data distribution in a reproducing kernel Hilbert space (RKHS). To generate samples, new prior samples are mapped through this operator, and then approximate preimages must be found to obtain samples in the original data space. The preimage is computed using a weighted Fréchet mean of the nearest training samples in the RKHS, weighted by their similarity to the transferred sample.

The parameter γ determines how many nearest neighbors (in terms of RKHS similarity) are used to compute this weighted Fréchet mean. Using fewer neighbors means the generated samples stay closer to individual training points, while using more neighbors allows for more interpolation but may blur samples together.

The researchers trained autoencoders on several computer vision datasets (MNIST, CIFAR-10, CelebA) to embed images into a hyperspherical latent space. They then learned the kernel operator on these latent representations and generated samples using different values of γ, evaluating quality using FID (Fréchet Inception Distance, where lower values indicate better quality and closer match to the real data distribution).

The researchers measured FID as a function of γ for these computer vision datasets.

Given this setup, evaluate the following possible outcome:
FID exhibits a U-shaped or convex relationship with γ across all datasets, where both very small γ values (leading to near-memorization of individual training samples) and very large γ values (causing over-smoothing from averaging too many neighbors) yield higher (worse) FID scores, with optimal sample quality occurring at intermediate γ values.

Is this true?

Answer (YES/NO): NO